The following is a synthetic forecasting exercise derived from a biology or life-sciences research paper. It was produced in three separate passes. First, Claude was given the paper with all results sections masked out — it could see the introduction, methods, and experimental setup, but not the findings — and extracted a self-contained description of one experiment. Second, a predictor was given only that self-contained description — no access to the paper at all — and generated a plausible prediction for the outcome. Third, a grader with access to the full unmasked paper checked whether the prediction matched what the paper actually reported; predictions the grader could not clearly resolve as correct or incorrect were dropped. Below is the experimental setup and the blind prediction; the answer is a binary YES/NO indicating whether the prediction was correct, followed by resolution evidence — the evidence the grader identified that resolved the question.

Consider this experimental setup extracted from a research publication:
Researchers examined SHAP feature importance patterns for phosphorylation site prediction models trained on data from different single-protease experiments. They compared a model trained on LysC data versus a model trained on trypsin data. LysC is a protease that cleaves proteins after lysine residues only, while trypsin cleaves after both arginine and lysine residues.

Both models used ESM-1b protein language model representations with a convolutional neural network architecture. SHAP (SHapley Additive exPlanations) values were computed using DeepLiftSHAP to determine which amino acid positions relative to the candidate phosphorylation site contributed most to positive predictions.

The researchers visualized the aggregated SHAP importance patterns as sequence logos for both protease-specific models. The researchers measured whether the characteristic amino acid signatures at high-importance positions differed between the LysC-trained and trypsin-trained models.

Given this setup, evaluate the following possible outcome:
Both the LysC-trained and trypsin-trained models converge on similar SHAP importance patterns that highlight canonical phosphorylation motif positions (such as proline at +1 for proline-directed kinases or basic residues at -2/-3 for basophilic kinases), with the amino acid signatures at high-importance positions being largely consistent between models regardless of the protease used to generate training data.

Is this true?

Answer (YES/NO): NO